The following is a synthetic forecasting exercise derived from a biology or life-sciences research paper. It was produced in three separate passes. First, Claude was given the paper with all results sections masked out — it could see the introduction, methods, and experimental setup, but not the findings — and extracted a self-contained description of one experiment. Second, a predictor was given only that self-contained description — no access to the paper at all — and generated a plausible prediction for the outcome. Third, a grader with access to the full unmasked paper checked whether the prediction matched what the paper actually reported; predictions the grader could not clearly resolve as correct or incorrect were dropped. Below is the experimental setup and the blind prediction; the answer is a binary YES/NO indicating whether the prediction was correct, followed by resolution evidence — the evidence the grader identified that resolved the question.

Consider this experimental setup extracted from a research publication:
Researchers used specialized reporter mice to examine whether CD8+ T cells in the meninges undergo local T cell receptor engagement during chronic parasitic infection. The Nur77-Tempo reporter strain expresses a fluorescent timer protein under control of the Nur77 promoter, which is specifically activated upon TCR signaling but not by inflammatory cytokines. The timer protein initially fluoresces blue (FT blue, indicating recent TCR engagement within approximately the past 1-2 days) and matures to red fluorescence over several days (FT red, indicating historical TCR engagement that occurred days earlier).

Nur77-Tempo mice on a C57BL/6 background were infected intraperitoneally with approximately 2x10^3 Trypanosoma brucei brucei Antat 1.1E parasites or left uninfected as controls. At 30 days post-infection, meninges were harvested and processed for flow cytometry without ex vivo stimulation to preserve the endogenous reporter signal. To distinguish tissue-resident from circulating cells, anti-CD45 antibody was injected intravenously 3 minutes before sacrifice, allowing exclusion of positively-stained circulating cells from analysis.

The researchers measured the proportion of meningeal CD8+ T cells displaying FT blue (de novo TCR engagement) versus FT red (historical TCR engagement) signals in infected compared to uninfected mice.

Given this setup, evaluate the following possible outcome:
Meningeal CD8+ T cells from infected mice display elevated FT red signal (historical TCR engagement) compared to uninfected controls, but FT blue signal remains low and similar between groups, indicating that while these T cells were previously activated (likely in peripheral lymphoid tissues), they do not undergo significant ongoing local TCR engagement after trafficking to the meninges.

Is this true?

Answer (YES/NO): NO